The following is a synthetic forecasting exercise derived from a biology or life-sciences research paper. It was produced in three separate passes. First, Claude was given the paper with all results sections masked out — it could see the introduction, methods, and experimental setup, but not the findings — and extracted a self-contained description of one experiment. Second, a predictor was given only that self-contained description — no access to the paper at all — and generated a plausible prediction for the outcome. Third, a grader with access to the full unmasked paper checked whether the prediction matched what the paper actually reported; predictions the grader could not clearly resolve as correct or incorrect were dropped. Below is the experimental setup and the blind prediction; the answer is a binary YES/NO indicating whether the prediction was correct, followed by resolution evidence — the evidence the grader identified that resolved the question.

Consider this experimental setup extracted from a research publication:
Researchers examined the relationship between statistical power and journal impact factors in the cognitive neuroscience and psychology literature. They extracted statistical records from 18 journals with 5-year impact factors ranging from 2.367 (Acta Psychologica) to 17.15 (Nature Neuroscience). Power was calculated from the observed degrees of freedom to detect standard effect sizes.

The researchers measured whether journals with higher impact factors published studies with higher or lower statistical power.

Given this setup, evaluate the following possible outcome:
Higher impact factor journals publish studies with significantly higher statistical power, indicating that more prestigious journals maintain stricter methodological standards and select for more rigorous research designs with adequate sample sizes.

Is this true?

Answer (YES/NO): NO